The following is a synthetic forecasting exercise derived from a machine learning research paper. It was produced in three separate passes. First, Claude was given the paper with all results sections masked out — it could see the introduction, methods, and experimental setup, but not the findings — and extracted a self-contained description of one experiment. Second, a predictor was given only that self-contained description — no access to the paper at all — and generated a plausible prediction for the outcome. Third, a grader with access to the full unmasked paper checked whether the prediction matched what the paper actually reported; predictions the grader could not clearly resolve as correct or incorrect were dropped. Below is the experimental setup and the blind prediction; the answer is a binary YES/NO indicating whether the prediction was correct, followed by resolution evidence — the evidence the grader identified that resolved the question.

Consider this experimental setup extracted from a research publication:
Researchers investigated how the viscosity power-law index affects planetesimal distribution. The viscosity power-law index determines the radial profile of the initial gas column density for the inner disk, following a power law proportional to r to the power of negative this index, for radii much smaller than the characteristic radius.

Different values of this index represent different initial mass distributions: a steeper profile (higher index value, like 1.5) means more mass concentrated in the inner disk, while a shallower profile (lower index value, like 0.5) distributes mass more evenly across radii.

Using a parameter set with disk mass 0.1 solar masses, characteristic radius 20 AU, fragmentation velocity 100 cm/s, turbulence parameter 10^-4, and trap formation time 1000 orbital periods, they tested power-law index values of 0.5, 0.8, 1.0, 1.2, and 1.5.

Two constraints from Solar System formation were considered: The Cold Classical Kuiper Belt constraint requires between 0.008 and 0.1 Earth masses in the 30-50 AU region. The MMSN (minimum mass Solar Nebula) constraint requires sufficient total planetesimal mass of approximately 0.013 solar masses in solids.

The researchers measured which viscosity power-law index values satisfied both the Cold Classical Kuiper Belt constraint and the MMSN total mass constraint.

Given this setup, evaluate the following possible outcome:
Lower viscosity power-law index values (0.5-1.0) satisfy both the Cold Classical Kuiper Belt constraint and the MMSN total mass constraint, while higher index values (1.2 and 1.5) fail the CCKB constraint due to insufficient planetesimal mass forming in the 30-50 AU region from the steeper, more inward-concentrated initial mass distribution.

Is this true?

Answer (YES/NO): NO